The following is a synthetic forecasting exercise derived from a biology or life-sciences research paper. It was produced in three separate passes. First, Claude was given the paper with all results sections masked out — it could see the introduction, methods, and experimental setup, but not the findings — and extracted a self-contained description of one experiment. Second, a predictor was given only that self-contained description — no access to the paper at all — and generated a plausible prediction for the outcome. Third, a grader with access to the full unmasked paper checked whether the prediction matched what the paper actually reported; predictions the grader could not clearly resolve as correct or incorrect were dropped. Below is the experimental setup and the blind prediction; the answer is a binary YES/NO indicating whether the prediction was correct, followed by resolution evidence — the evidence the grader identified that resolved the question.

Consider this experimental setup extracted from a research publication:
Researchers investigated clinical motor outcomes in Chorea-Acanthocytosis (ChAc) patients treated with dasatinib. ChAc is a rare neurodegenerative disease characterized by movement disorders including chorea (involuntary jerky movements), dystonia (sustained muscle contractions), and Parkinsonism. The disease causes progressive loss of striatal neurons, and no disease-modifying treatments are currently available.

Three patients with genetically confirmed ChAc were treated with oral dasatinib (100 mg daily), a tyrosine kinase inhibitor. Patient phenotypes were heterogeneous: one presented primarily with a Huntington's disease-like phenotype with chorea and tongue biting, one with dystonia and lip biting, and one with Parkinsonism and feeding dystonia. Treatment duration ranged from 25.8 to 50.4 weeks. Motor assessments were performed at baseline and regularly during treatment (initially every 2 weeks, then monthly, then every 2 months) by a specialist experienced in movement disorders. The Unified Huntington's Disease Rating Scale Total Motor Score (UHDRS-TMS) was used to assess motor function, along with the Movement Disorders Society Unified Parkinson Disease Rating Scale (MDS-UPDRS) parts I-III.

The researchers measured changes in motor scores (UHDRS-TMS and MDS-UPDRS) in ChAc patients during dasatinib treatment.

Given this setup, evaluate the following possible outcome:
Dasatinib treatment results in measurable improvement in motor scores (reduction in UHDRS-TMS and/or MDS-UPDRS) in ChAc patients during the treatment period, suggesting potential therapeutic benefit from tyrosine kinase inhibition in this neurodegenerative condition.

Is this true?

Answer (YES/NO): NO